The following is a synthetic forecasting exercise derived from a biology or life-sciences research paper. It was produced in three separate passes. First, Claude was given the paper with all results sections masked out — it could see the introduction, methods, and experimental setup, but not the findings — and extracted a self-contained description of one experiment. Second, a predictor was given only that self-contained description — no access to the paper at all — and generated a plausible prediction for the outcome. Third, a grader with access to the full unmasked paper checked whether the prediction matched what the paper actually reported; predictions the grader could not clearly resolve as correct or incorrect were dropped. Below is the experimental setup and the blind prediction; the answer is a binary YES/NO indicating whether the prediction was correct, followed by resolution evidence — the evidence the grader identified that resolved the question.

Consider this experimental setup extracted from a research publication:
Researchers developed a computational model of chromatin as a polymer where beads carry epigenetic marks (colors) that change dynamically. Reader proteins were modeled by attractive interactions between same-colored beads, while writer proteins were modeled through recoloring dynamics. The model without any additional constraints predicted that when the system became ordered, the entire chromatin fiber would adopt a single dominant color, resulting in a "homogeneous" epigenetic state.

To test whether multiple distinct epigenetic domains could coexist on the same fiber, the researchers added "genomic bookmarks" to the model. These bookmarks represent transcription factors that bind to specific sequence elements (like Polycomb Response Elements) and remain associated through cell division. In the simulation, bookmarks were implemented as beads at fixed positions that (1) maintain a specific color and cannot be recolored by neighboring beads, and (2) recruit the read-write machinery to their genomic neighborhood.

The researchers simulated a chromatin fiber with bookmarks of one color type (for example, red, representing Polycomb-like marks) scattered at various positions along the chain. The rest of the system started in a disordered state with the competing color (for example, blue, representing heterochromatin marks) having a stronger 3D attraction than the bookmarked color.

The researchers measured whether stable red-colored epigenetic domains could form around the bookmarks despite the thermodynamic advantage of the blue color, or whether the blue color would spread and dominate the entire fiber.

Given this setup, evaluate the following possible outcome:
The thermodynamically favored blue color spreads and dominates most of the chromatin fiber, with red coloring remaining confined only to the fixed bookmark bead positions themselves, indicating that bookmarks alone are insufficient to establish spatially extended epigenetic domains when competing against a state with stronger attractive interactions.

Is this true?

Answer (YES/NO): NO